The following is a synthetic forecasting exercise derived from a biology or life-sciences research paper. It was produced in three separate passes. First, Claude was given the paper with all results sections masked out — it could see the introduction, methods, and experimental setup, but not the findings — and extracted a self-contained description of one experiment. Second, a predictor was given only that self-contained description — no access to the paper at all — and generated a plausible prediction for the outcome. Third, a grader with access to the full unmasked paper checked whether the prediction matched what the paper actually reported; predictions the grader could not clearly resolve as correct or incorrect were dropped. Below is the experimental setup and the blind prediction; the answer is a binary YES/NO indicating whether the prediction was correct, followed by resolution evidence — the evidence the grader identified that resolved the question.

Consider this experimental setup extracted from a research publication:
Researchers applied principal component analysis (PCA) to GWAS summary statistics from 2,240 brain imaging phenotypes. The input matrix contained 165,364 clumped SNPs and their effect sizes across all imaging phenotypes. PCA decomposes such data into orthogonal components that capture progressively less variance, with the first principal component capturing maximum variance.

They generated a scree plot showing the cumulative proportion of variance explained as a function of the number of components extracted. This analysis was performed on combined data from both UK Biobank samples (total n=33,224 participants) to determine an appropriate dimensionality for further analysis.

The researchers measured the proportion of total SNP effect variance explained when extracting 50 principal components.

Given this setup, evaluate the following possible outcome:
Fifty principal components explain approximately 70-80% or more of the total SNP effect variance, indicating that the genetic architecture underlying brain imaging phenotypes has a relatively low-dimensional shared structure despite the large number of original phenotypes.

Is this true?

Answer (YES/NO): NO